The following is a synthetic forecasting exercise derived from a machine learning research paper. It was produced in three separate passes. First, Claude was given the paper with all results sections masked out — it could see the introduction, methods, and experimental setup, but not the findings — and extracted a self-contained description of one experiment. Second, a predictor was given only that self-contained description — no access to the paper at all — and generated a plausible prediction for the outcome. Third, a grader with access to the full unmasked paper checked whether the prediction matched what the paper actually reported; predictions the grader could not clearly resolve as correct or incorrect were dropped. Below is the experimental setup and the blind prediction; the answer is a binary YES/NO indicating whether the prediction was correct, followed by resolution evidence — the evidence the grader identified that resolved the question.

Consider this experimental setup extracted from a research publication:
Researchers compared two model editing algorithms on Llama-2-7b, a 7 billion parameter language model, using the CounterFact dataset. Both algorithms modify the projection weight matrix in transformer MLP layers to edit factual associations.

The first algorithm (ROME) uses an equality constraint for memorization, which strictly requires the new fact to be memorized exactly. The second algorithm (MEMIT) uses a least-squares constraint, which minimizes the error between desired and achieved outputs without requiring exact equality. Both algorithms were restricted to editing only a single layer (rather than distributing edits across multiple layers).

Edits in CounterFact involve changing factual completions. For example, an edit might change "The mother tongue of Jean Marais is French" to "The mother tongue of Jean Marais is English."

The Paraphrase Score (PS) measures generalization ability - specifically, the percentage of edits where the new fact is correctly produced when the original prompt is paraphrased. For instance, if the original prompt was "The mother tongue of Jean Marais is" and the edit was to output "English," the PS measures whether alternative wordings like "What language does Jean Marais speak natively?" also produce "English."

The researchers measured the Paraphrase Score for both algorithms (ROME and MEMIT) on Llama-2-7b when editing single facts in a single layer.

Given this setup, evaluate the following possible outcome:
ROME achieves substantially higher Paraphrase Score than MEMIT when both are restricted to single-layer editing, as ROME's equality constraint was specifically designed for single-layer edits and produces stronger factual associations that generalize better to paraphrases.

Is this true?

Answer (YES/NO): NO